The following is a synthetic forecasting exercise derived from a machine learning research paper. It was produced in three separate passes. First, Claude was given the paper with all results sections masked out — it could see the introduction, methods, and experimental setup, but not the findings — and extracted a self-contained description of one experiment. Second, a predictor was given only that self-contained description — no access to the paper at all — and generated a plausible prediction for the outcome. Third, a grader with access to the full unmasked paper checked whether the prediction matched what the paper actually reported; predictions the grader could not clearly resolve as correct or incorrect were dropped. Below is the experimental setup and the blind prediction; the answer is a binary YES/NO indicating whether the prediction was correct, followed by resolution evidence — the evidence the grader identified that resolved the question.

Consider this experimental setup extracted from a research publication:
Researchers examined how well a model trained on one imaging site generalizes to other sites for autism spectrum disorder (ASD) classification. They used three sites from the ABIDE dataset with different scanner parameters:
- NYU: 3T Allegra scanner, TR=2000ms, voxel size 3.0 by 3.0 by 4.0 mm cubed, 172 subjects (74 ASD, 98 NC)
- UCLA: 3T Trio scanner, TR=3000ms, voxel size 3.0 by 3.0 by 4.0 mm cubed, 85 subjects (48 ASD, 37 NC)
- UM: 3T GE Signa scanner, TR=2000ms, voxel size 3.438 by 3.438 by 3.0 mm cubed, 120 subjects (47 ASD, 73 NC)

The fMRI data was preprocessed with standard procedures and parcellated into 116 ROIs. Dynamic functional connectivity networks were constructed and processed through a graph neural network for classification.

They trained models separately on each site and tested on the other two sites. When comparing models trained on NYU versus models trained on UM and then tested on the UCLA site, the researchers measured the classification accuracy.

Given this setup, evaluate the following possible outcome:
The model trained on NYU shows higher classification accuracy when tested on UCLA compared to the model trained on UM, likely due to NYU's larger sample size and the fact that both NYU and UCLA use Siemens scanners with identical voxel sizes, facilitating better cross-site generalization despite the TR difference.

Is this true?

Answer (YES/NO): YES